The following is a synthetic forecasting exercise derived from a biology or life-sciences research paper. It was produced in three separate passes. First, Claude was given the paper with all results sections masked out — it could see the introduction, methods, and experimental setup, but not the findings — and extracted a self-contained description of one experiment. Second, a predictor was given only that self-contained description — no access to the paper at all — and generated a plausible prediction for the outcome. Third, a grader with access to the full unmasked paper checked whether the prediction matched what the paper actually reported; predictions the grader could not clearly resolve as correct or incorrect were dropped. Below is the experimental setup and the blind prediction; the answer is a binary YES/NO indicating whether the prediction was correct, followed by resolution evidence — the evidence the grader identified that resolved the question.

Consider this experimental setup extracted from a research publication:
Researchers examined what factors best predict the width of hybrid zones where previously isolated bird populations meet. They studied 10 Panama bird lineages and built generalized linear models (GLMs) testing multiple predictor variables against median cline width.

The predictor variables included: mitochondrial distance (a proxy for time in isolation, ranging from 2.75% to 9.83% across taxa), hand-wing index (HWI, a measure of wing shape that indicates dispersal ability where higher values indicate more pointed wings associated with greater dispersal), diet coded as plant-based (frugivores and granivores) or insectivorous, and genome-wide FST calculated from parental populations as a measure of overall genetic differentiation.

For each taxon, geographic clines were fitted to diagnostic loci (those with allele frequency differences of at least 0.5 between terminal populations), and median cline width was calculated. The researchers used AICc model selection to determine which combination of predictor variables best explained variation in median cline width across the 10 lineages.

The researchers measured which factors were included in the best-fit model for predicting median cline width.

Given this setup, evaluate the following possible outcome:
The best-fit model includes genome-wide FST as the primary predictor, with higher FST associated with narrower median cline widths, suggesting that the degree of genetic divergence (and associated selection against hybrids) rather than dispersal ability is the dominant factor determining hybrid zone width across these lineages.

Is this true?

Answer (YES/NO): NO